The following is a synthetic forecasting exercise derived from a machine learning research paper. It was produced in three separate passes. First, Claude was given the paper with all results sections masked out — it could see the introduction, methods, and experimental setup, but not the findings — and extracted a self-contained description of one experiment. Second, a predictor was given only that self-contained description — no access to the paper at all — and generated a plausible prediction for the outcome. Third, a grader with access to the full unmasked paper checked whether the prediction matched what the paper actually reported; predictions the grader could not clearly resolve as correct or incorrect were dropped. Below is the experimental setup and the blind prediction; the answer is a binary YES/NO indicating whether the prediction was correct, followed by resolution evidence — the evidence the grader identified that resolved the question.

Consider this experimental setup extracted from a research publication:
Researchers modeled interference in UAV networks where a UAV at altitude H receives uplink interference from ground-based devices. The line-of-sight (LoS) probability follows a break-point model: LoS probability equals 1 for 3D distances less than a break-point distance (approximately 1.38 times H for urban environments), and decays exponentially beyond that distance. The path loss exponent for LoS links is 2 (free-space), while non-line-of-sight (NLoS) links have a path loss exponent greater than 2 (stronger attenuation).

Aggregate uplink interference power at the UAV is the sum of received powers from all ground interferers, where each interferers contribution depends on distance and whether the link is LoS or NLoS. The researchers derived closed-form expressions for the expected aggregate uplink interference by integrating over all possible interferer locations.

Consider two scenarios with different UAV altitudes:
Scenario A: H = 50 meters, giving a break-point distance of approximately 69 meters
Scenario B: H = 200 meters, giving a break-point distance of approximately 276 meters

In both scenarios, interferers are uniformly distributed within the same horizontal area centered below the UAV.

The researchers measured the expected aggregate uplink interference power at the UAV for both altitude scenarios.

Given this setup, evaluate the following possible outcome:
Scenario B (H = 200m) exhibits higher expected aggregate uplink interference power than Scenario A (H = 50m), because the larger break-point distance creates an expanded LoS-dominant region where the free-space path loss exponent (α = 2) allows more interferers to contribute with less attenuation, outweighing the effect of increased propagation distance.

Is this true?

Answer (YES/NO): YES